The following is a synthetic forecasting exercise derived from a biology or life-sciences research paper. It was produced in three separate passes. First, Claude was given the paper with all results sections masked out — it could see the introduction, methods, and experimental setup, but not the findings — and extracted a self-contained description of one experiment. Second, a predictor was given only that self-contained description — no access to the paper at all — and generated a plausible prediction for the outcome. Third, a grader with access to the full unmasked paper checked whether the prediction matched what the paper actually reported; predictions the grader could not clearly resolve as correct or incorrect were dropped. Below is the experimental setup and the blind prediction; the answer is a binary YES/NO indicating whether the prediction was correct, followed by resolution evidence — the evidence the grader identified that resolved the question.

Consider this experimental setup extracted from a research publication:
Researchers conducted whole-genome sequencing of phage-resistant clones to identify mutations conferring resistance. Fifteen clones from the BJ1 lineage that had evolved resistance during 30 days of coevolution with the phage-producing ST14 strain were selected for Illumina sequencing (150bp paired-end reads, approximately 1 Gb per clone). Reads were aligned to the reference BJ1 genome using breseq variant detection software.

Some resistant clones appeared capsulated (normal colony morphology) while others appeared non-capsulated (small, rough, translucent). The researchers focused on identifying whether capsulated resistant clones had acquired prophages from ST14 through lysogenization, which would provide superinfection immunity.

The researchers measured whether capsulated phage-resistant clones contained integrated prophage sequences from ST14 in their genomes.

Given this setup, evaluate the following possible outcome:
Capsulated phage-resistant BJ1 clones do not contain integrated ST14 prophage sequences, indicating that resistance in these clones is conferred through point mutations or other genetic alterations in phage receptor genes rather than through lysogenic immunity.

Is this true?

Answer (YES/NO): YES